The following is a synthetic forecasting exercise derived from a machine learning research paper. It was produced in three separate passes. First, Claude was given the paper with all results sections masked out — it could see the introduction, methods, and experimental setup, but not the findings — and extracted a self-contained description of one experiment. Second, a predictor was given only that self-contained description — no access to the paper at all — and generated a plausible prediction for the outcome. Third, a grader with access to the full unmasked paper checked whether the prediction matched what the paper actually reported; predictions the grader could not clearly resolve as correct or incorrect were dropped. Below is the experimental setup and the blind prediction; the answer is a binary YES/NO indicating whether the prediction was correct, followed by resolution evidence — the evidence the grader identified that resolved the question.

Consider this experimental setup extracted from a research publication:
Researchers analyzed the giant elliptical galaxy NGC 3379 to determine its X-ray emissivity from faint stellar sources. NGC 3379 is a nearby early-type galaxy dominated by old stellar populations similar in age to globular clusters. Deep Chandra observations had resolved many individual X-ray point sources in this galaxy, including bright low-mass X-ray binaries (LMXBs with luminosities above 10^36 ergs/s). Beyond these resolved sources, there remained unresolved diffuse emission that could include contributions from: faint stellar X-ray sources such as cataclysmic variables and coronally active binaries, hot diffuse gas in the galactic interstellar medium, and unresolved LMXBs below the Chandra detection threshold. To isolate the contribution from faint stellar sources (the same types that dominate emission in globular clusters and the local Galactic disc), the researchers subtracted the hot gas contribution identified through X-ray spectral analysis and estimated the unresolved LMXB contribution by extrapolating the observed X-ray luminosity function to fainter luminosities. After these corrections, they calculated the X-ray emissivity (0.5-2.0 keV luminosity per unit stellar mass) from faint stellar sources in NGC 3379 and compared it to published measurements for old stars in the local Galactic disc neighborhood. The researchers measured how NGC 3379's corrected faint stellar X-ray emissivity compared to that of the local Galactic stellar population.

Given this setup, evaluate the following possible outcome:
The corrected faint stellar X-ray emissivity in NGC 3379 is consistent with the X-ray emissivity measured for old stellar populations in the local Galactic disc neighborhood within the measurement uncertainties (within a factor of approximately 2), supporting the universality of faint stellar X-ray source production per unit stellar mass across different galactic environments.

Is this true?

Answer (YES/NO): YES